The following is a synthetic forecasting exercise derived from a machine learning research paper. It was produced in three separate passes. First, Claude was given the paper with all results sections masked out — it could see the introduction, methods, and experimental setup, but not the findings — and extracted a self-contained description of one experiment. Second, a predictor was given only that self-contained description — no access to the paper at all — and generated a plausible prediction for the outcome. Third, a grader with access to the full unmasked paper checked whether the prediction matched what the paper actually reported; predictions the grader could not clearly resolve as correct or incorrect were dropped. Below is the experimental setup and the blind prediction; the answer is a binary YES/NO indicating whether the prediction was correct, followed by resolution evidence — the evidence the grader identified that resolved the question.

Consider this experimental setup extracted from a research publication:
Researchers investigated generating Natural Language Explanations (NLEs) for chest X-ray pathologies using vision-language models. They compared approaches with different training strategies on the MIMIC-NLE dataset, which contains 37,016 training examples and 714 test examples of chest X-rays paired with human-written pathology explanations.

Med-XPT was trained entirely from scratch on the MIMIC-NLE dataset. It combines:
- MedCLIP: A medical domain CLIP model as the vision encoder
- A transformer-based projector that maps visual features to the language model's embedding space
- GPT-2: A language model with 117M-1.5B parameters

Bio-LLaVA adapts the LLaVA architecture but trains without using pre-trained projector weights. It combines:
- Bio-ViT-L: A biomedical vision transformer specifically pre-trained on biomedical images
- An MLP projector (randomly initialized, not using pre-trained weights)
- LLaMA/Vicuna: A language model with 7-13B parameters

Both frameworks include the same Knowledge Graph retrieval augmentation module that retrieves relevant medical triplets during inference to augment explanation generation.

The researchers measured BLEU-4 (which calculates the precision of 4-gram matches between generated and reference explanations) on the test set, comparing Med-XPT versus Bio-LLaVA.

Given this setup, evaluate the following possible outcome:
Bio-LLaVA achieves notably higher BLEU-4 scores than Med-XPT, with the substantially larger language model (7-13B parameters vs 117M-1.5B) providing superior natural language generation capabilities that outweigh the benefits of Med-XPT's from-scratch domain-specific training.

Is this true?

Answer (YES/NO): NO